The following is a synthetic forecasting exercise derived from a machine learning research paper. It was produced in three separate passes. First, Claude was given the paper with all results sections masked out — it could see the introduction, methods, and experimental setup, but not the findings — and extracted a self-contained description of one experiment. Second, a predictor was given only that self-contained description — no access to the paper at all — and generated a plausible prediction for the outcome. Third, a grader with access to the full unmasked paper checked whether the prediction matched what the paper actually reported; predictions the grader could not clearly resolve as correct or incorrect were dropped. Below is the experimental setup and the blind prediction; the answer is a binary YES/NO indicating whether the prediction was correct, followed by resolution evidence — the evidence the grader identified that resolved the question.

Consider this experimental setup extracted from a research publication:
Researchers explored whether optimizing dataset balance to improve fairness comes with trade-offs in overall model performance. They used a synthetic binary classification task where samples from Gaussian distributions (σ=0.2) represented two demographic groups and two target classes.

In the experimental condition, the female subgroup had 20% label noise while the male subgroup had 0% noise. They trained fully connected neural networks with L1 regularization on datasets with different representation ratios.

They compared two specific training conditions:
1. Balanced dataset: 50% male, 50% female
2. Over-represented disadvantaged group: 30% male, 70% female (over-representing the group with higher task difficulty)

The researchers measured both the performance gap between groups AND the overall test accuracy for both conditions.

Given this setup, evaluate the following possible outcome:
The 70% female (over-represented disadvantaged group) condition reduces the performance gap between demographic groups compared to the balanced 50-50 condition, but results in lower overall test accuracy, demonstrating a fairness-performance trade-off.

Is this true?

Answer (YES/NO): NO